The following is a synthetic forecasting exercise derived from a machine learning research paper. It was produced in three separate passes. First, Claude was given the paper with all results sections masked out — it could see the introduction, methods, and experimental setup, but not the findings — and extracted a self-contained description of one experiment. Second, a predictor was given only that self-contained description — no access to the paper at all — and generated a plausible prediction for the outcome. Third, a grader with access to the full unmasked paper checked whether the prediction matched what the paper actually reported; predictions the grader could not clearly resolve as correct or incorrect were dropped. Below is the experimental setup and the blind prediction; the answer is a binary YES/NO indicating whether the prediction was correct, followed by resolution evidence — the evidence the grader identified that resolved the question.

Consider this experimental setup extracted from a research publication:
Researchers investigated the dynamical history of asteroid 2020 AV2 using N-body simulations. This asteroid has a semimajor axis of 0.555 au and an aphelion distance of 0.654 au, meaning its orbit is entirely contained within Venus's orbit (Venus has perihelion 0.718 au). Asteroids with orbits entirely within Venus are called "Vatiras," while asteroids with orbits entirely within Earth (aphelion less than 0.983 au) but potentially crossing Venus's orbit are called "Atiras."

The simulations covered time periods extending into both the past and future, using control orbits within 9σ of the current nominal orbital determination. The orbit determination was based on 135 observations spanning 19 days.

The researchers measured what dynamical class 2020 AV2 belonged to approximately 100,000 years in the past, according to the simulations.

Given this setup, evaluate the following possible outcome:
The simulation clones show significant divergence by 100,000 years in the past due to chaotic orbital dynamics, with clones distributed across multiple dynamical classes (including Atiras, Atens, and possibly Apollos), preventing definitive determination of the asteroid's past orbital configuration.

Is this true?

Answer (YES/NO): NO